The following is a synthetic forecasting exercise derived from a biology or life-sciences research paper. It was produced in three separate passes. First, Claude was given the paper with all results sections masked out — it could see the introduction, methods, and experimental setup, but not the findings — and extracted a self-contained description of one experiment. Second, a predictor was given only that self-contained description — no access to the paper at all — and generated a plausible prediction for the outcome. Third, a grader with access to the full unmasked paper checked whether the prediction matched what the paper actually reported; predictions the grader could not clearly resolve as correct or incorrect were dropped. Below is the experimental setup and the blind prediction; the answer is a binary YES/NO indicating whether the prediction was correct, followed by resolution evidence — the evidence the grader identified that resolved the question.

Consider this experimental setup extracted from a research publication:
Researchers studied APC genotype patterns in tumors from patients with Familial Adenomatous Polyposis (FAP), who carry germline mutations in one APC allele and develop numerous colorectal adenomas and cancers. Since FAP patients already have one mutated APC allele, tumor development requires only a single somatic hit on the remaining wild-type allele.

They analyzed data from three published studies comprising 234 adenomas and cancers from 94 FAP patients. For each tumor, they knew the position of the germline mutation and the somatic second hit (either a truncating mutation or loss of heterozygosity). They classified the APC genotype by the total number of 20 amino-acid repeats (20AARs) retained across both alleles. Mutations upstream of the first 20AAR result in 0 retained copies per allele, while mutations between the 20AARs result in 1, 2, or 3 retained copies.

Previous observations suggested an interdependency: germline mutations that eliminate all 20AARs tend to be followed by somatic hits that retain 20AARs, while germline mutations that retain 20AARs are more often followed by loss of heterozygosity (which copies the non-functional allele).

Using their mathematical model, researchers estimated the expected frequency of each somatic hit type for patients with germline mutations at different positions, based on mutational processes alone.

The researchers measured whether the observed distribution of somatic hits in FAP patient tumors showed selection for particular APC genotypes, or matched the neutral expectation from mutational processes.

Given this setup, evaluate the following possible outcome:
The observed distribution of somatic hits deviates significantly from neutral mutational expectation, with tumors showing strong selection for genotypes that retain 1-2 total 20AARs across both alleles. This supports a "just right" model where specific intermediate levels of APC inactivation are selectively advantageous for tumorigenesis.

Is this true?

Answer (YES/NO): YES